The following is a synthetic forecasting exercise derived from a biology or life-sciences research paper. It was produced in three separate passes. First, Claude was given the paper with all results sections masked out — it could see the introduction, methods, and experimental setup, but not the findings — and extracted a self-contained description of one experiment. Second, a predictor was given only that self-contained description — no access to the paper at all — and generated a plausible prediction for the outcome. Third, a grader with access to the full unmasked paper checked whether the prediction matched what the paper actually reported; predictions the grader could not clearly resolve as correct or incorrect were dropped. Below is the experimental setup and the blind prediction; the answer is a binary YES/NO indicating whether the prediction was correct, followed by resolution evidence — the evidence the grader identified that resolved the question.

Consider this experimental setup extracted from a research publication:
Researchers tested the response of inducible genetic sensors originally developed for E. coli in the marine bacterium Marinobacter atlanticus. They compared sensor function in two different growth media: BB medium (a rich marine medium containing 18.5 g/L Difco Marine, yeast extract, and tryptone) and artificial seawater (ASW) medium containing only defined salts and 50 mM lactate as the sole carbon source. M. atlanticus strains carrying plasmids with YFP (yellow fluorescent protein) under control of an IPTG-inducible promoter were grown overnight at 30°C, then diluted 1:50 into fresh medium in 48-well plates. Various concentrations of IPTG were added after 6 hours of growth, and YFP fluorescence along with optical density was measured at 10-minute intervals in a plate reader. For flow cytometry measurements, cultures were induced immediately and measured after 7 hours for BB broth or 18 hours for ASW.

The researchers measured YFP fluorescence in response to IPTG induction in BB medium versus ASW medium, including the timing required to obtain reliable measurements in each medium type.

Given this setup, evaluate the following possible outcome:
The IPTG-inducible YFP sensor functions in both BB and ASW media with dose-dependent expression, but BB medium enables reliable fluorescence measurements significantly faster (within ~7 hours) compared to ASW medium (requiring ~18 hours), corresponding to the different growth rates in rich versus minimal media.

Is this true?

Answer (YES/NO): YES